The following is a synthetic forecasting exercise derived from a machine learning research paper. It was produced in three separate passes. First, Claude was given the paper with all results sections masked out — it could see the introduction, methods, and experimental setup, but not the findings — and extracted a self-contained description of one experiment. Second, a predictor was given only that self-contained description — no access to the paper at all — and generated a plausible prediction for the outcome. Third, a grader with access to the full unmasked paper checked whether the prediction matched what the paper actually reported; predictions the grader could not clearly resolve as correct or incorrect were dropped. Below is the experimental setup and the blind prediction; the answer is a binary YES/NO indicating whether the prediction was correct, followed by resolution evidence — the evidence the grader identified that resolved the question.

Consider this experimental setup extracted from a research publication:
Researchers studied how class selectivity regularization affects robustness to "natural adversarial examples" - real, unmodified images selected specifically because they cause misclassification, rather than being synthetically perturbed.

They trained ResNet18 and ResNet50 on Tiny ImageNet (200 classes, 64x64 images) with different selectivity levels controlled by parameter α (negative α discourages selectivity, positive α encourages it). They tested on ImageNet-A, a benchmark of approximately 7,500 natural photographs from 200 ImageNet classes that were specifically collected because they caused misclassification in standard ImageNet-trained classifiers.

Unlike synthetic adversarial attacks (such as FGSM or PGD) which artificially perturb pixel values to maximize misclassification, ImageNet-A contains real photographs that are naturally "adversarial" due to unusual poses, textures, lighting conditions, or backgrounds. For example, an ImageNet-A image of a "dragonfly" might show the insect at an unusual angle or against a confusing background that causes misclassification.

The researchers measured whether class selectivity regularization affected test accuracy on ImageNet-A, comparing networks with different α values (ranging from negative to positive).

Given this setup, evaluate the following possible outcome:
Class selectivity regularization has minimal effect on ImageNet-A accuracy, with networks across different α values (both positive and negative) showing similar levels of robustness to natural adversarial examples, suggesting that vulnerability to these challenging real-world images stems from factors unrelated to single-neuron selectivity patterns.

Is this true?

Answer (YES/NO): YES